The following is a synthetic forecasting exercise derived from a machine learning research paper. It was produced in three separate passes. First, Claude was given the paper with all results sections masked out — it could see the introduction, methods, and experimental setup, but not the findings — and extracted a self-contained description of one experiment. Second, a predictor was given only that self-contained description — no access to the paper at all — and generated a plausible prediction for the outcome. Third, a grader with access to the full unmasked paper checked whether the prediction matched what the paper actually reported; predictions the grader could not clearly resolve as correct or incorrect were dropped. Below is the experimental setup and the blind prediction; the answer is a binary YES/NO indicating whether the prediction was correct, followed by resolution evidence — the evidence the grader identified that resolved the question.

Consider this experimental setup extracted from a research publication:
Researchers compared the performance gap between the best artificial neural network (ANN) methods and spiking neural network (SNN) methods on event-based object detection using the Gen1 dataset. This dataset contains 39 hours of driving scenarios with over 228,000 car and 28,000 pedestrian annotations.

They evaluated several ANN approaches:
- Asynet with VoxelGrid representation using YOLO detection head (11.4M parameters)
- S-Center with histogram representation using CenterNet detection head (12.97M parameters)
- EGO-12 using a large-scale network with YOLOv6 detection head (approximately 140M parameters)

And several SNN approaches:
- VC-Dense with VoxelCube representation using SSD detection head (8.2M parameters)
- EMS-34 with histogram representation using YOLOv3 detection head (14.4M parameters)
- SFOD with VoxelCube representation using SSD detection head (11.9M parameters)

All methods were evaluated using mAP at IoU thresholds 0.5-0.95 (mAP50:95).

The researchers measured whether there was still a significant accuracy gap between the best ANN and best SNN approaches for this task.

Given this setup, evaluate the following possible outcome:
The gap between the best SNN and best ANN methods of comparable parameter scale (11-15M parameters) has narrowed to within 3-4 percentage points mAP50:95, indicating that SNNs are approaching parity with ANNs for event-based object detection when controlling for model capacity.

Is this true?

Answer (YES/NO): NO